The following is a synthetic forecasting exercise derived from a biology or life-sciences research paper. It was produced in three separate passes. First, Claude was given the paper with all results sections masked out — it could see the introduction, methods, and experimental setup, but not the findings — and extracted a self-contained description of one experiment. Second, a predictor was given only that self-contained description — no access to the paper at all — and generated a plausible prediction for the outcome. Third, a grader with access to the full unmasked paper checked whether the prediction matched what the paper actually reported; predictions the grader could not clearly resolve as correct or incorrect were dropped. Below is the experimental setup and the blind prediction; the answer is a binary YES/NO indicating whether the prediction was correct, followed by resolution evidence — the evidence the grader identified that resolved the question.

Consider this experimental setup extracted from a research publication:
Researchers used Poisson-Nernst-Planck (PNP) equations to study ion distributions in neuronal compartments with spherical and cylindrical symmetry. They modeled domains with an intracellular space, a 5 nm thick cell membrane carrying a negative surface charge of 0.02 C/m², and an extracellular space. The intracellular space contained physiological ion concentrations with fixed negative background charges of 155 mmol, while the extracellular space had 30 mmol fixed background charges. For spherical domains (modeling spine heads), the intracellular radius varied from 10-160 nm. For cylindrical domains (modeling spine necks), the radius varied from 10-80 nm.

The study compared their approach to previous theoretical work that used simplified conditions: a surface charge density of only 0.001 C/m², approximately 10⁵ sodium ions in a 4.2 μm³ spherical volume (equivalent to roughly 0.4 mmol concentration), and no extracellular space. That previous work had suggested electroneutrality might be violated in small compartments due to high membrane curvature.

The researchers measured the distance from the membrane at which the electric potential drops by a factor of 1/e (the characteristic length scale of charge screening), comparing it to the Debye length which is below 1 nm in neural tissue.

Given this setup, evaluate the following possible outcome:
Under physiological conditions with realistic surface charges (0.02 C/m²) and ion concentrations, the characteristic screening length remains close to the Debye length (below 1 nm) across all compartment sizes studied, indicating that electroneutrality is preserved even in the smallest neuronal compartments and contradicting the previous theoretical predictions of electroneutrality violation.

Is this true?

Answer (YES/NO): YES